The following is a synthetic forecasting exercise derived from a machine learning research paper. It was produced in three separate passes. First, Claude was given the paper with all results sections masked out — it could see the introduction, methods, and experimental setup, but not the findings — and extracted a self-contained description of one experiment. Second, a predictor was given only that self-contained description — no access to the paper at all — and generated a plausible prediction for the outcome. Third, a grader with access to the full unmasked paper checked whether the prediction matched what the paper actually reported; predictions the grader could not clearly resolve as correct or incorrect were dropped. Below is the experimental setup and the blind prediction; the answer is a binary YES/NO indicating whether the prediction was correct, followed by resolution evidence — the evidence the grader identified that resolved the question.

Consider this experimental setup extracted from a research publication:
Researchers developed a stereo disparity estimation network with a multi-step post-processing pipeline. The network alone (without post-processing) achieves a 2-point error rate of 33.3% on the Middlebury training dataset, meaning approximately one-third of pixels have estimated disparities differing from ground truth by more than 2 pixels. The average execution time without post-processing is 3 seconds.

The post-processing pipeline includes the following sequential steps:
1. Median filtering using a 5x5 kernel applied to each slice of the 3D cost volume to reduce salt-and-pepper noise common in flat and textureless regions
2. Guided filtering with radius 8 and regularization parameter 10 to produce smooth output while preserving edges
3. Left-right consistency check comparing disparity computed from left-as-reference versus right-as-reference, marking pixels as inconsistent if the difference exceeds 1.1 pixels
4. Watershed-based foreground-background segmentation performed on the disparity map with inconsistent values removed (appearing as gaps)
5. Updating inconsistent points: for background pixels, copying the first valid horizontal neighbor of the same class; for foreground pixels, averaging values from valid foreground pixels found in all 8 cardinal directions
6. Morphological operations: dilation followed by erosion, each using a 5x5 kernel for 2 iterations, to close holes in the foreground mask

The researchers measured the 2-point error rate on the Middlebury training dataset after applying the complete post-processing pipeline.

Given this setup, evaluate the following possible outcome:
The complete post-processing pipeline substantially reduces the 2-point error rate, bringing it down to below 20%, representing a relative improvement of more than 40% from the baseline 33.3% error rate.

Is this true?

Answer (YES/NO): YES